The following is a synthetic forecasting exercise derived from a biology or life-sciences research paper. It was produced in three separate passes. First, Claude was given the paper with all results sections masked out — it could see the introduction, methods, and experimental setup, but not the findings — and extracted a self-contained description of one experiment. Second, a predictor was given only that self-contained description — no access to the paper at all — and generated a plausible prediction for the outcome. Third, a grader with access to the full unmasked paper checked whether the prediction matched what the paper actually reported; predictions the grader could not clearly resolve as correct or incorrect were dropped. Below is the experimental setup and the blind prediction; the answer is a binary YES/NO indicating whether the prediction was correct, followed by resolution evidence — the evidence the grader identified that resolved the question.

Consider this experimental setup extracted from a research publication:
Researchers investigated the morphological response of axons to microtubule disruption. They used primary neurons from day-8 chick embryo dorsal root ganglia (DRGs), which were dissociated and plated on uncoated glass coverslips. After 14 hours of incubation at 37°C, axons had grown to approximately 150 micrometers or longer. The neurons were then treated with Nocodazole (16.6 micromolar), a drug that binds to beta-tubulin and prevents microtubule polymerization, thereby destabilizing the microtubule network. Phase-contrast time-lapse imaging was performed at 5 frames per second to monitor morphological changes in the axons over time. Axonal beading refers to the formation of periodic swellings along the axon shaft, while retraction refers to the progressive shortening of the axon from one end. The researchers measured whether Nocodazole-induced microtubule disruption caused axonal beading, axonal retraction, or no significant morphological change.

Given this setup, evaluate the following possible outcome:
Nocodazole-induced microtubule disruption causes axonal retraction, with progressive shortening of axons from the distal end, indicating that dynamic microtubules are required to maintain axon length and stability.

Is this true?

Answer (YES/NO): NO